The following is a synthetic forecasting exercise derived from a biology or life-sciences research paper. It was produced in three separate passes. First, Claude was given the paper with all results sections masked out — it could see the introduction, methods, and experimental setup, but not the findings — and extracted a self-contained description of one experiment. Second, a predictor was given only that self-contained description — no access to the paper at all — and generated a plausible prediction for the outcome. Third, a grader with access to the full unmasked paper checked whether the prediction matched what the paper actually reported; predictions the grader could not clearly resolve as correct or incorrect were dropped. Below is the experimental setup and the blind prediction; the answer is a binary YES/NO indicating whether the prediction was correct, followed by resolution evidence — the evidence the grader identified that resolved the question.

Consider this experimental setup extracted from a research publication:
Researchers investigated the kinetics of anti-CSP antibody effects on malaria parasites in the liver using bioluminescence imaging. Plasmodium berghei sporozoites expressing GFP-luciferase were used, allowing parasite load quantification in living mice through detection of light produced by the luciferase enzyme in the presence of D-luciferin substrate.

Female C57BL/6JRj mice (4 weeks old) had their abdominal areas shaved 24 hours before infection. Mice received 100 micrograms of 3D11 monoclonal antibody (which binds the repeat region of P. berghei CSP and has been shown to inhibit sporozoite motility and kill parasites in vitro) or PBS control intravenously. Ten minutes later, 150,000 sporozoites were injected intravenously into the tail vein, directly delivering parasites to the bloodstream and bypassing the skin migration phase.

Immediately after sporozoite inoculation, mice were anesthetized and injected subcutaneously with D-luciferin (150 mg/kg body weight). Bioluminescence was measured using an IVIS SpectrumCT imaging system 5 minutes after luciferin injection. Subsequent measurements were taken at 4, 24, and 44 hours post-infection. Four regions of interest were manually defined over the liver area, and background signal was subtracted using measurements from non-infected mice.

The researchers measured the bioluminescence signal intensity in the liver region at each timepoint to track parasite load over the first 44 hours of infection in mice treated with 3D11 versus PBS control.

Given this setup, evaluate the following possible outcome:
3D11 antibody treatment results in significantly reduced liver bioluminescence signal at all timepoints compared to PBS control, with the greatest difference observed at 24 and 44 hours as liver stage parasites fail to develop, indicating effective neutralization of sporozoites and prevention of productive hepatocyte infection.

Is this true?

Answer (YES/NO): NO